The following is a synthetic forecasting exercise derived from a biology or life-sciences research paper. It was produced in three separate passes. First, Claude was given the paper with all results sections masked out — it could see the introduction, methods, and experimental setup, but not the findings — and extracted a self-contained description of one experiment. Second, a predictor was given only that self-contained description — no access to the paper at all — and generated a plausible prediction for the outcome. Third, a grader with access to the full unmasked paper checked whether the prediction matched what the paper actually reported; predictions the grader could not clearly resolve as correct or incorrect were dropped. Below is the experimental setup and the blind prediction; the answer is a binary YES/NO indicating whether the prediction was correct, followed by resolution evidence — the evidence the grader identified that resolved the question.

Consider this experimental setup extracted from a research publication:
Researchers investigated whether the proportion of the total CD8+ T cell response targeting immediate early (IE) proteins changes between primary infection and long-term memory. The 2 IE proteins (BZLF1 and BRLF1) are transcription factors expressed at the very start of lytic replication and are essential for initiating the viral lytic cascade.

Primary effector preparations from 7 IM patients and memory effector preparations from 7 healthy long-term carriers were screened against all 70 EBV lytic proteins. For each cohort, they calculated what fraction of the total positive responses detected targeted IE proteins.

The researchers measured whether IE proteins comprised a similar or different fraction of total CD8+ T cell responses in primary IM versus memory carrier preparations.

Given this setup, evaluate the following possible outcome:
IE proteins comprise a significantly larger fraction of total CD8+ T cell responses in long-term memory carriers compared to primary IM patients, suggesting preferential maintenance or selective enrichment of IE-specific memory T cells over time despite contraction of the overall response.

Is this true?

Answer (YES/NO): NO